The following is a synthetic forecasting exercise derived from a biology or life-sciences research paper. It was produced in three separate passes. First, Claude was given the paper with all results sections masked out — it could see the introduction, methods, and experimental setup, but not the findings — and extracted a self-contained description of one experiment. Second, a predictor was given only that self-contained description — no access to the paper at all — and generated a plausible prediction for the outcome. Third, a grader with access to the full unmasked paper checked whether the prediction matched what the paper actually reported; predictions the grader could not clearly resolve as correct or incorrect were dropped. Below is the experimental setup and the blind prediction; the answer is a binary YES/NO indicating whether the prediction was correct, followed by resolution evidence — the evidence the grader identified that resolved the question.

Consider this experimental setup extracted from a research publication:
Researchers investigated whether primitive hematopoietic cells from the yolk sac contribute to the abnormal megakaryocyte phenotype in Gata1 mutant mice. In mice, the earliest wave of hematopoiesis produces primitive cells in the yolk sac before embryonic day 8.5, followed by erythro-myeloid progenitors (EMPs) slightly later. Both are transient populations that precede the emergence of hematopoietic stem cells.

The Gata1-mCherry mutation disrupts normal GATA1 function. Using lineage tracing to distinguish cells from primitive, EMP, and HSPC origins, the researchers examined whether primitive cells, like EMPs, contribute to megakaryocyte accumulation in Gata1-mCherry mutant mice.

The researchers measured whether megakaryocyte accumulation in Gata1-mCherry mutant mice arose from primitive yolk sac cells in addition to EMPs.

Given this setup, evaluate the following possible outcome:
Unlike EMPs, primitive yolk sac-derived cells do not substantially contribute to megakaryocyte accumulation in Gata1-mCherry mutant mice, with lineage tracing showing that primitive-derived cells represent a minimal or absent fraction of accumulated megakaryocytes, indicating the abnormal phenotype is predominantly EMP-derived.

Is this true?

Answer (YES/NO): NO